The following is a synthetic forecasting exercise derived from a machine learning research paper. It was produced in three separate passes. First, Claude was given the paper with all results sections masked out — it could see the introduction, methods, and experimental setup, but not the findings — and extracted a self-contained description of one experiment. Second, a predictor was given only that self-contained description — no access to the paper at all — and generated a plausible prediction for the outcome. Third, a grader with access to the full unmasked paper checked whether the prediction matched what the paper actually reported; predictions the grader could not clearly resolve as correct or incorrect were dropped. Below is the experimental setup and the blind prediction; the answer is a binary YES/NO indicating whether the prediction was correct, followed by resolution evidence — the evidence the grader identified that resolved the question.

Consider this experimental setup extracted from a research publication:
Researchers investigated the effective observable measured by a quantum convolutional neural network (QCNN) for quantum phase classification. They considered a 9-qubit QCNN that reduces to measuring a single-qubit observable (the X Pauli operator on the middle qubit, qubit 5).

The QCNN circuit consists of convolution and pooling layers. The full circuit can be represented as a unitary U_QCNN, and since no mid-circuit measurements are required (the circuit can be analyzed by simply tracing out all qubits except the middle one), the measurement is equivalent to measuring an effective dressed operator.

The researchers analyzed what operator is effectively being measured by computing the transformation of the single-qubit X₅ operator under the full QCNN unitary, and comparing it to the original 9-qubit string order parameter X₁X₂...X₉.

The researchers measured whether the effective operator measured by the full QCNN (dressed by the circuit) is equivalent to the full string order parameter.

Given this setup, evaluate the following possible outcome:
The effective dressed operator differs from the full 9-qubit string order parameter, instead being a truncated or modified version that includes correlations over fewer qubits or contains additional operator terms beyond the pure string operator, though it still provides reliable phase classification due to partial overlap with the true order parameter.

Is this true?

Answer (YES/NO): NO